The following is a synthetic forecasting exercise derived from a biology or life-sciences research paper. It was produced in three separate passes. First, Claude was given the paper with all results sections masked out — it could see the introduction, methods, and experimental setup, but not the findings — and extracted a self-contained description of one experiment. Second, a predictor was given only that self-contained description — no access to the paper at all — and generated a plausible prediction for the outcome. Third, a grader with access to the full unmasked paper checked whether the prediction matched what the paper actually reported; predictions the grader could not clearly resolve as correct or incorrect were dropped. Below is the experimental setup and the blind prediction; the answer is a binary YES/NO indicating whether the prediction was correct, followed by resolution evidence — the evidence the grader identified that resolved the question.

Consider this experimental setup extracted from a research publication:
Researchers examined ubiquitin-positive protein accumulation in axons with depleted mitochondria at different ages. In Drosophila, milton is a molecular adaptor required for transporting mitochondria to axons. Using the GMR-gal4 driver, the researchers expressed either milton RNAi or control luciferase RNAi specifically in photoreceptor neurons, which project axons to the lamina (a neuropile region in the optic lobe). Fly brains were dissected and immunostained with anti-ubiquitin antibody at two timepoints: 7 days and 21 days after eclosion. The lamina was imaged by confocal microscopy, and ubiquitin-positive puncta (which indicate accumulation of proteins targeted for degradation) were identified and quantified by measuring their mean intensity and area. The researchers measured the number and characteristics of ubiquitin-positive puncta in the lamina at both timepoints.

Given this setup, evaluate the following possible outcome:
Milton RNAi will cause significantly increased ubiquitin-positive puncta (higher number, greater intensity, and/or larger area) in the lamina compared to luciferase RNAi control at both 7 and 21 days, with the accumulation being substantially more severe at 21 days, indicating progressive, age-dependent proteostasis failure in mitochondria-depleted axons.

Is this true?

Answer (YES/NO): NO